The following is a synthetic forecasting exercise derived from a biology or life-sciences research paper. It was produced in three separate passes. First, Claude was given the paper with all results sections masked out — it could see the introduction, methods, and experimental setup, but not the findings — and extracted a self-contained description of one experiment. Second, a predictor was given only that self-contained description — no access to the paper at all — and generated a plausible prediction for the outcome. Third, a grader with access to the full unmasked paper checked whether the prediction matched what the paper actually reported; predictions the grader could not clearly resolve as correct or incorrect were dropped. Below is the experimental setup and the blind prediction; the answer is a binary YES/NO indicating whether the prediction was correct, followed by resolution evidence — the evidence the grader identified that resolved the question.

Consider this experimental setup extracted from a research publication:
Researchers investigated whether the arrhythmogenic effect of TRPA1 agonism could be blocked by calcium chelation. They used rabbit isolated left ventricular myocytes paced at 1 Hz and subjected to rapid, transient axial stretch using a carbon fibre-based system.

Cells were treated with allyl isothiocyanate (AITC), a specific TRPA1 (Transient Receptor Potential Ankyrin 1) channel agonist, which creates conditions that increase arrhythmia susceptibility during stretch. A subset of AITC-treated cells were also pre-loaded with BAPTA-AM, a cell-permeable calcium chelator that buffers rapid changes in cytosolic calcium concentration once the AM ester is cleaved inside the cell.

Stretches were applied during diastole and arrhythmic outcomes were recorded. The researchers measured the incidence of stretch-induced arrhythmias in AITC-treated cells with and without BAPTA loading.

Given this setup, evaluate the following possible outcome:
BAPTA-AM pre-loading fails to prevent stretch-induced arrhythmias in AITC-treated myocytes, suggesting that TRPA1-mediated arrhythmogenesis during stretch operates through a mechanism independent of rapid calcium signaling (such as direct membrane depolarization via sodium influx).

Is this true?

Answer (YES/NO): NO